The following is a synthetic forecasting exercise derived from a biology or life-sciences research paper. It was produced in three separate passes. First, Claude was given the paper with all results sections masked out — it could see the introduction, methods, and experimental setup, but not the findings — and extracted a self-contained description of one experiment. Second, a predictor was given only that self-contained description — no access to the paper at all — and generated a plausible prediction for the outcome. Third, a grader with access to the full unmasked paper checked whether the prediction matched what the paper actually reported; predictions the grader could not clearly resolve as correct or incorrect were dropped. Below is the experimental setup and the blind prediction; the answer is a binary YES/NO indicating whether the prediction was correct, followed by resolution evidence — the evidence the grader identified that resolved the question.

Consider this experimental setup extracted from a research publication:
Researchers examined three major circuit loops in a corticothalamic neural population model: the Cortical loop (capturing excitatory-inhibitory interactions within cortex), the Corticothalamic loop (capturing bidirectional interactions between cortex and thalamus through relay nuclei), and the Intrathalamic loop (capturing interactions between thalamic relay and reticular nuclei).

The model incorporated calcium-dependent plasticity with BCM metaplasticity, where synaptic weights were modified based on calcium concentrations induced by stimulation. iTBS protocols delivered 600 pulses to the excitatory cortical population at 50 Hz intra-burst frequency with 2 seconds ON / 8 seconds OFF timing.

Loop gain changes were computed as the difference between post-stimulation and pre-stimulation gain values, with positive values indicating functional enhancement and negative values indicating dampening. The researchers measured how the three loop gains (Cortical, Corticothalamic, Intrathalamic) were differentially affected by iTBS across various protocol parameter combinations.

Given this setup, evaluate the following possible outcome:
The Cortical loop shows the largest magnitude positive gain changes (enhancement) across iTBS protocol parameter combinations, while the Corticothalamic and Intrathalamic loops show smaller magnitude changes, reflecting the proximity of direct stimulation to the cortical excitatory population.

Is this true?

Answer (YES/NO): NO